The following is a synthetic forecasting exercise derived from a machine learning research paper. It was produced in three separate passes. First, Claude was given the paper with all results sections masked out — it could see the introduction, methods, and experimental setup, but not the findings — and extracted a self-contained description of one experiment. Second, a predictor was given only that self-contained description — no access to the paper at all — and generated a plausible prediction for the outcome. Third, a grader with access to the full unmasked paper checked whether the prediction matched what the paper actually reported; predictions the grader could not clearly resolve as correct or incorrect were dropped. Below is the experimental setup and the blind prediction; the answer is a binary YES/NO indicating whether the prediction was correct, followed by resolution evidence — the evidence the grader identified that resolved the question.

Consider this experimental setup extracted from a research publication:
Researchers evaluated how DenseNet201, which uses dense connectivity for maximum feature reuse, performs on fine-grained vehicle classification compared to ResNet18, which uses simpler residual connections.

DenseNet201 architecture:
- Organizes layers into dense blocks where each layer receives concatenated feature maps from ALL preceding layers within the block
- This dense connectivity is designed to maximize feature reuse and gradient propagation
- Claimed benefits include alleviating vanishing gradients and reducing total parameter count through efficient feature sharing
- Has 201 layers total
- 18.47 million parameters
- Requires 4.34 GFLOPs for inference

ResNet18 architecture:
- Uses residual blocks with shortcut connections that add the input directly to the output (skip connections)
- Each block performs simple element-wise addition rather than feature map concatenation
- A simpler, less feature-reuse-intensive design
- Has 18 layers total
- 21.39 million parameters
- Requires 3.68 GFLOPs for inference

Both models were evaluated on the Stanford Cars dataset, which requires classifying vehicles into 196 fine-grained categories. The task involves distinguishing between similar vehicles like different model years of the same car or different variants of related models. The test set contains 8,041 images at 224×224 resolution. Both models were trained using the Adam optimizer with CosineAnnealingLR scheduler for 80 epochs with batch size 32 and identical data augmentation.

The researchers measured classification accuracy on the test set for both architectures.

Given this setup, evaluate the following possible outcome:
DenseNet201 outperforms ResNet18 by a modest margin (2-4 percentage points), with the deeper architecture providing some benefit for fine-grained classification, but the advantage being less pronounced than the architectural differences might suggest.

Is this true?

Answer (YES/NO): NO